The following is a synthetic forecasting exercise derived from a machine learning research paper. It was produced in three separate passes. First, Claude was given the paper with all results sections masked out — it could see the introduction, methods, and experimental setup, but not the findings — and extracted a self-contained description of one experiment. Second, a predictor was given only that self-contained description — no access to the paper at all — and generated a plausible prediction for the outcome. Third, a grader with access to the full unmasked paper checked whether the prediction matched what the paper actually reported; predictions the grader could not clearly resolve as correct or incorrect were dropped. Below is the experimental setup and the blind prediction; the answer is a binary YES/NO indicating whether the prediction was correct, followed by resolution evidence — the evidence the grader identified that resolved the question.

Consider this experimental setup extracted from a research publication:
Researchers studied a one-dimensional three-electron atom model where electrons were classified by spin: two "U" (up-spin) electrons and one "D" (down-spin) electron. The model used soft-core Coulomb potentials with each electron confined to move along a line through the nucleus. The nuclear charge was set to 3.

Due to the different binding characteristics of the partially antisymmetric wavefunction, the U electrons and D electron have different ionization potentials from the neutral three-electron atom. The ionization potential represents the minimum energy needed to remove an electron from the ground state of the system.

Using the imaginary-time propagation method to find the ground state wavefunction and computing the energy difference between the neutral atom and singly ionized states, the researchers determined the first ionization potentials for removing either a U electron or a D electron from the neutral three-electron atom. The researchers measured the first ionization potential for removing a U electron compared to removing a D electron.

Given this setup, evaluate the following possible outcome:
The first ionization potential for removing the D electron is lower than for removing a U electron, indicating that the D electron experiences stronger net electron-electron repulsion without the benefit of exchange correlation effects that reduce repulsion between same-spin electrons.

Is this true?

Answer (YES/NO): NO